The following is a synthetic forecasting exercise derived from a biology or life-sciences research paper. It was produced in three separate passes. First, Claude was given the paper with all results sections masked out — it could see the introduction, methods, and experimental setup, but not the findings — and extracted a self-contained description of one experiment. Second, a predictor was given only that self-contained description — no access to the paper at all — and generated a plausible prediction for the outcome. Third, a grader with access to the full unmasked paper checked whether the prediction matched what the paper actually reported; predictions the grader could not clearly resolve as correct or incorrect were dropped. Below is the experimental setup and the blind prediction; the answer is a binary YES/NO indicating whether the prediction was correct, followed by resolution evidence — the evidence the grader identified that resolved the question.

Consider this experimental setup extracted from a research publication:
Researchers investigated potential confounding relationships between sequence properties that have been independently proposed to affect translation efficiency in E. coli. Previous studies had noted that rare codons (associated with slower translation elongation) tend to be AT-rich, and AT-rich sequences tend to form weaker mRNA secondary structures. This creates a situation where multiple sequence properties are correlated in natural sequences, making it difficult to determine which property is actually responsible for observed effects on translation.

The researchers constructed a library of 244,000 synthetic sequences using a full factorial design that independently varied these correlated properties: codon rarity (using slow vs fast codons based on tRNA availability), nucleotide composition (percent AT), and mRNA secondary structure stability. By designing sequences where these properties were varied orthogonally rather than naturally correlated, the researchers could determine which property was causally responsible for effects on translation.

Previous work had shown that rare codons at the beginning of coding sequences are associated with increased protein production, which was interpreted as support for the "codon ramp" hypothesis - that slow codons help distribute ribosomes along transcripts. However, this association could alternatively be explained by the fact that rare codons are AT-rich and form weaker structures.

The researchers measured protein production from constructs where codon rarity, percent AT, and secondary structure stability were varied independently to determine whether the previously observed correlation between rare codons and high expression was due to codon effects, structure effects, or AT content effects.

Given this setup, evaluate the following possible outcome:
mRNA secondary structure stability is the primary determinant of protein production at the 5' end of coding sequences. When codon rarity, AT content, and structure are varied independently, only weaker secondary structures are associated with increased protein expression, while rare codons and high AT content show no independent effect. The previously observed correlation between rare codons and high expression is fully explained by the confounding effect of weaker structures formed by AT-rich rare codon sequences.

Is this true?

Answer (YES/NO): NO